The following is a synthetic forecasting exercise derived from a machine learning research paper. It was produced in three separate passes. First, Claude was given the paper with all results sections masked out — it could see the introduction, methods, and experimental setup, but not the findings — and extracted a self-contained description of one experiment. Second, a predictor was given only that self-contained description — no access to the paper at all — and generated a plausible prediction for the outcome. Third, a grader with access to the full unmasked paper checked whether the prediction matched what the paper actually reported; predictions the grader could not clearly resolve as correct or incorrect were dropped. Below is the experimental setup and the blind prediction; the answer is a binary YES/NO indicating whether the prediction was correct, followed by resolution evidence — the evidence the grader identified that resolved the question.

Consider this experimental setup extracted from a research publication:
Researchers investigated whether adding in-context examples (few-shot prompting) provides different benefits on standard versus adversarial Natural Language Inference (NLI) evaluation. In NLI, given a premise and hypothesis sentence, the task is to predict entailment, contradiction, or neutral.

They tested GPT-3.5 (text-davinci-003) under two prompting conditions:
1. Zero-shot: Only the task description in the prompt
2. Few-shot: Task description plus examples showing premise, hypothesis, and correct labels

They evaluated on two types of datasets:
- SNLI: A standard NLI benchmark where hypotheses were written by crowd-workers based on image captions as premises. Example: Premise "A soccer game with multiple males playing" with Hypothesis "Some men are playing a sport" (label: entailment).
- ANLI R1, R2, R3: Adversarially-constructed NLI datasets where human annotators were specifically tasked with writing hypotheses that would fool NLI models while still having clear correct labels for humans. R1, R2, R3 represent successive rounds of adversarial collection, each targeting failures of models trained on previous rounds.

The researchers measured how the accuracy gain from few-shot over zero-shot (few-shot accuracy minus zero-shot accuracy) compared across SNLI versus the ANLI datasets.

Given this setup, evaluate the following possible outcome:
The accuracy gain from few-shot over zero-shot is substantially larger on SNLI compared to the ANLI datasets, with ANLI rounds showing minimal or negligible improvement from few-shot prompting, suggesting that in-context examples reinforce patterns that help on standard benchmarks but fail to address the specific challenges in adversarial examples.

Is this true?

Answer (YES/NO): NO